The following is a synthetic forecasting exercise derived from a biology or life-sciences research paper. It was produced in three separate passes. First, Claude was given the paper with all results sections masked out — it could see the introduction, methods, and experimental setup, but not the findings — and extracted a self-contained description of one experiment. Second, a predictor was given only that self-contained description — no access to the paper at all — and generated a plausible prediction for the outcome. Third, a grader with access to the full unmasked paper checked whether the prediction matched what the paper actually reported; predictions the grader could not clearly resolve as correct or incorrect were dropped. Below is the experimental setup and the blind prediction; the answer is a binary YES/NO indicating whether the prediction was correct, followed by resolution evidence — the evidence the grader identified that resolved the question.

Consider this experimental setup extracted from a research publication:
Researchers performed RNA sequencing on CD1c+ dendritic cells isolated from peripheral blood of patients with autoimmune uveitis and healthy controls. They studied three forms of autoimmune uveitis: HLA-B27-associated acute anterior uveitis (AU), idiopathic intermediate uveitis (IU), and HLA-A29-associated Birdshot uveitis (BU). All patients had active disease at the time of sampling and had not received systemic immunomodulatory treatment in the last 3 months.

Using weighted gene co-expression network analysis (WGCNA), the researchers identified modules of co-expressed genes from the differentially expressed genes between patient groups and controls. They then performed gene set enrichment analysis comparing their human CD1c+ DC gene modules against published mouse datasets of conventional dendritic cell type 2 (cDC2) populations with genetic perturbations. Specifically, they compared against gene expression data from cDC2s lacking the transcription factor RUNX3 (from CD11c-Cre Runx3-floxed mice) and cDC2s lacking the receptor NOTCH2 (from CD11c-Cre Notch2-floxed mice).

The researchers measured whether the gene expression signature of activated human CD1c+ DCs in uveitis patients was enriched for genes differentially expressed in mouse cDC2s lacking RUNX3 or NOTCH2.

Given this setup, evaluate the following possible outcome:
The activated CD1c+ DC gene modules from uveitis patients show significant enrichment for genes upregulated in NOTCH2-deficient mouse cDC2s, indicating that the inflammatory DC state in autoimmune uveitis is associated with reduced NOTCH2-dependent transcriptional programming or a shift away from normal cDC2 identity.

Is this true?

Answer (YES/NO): YES